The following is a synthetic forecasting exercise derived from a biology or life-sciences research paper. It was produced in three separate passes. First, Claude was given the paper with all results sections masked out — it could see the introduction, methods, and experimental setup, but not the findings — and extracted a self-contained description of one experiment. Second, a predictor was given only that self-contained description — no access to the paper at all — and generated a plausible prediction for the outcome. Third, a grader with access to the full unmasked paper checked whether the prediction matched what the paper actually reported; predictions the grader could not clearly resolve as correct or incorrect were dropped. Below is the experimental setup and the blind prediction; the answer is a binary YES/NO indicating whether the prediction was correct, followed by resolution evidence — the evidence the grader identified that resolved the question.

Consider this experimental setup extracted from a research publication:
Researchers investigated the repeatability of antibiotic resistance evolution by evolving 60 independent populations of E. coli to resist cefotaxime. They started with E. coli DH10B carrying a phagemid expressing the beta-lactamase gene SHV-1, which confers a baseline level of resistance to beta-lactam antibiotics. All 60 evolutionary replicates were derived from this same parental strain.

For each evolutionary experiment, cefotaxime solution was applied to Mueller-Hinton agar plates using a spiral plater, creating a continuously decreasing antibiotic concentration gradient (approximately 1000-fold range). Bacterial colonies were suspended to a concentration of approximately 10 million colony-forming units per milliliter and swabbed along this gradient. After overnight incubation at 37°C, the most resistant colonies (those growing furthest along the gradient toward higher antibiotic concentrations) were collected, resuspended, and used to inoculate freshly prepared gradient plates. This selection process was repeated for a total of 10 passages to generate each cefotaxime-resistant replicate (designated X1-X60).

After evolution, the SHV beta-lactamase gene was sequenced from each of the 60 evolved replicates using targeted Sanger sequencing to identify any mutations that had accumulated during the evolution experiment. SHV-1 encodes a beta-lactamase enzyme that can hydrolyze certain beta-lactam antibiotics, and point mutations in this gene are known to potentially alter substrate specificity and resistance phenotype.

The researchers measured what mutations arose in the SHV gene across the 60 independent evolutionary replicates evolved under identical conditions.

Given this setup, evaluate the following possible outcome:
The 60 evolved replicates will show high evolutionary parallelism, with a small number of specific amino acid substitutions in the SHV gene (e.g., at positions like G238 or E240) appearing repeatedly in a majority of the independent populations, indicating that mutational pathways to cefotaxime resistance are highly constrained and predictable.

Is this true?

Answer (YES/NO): NO